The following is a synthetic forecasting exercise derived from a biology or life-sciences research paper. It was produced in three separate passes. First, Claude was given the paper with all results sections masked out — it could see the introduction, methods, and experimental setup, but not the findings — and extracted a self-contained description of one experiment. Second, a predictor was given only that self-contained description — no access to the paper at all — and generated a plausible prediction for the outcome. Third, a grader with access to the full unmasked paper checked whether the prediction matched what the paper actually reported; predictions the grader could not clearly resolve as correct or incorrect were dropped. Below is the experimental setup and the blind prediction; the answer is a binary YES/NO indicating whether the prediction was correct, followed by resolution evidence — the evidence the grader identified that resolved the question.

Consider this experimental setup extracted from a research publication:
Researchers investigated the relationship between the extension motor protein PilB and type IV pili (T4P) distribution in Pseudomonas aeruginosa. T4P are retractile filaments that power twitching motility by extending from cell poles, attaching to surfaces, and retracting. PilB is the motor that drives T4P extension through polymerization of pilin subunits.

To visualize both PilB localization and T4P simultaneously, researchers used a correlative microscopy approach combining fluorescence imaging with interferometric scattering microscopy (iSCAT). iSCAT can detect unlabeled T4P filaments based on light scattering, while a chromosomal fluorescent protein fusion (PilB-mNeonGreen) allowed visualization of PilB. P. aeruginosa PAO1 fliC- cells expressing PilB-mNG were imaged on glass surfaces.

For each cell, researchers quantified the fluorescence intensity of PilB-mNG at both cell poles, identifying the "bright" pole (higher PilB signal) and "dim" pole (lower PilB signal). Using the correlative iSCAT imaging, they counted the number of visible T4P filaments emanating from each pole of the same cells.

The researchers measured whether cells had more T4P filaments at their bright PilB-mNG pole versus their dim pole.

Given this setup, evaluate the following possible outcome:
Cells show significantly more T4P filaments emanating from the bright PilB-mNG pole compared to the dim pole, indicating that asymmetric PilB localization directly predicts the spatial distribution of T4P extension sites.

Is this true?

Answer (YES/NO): YES